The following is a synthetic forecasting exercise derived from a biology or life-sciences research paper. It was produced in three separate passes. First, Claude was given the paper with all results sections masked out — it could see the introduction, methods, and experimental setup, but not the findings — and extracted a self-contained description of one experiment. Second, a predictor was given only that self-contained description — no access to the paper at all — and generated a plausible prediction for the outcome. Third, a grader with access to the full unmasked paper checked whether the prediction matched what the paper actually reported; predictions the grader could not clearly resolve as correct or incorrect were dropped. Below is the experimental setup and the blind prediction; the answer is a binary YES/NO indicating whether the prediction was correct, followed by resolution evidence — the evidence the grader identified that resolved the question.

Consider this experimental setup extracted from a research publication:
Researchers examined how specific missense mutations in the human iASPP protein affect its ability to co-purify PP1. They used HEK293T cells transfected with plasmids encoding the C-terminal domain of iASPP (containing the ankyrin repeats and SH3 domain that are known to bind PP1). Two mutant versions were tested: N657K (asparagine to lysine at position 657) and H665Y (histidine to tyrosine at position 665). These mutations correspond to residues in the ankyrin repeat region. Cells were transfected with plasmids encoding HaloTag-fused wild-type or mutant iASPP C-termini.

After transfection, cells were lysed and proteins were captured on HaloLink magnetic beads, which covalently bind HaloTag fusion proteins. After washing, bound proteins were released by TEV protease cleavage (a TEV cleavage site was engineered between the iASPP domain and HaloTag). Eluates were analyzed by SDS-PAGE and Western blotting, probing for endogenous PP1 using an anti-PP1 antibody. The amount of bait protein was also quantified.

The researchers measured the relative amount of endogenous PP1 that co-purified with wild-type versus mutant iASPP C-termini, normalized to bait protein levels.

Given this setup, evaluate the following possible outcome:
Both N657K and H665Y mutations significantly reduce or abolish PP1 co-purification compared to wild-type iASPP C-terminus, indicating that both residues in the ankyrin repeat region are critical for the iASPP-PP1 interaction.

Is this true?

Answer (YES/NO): NO